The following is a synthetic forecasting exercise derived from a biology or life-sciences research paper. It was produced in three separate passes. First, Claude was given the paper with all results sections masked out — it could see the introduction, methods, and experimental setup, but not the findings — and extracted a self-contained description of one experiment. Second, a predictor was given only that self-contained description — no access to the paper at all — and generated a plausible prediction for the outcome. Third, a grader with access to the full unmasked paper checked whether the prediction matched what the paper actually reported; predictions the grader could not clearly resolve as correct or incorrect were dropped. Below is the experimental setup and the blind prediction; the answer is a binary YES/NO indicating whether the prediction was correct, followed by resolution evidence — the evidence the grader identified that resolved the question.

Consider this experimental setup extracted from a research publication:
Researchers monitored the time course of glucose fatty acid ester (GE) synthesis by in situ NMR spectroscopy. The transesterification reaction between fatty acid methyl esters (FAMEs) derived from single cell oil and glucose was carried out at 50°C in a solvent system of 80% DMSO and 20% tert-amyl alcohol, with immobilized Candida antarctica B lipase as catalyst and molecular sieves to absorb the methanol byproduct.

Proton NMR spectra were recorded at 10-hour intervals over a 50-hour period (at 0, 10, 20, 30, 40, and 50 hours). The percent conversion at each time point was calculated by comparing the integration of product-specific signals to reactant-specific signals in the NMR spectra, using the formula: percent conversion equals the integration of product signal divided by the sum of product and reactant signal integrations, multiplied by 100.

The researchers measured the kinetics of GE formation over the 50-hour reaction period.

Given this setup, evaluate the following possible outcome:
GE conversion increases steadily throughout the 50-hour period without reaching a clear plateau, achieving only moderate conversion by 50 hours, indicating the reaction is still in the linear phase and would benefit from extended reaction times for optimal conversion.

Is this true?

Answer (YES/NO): NO